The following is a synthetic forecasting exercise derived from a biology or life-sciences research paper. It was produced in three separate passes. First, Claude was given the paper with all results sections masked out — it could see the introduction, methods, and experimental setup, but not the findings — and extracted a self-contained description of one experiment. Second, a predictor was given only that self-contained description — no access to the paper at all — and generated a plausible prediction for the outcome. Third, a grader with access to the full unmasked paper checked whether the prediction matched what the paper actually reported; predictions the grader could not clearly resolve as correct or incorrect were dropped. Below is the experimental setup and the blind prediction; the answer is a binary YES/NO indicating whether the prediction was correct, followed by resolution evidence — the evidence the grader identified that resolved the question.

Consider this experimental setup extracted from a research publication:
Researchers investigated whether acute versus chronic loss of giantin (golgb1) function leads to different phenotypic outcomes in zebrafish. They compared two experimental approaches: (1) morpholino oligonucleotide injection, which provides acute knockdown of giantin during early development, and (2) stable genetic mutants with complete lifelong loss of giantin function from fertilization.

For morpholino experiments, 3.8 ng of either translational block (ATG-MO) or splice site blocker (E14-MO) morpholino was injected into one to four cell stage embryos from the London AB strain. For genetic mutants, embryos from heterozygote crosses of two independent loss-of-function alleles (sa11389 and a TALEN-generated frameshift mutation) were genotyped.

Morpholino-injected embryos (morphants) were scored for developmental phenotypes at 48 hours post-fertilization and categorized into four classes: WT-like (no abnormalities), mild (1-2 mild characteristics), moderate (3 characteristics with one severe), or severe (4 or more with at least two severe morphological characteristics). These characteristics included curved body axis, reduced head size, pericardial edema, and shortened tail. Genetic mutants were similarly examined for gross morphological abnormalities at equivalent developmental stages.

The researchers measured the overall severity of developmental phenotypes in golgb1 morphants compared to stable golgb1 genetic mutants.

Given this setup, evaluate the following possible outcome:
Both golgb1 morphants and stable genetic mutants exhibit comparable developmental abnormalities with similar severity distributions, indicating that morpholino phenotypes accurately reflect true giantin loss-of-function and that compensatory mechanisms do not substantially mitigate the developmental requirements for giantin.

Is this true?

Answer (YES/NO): NO